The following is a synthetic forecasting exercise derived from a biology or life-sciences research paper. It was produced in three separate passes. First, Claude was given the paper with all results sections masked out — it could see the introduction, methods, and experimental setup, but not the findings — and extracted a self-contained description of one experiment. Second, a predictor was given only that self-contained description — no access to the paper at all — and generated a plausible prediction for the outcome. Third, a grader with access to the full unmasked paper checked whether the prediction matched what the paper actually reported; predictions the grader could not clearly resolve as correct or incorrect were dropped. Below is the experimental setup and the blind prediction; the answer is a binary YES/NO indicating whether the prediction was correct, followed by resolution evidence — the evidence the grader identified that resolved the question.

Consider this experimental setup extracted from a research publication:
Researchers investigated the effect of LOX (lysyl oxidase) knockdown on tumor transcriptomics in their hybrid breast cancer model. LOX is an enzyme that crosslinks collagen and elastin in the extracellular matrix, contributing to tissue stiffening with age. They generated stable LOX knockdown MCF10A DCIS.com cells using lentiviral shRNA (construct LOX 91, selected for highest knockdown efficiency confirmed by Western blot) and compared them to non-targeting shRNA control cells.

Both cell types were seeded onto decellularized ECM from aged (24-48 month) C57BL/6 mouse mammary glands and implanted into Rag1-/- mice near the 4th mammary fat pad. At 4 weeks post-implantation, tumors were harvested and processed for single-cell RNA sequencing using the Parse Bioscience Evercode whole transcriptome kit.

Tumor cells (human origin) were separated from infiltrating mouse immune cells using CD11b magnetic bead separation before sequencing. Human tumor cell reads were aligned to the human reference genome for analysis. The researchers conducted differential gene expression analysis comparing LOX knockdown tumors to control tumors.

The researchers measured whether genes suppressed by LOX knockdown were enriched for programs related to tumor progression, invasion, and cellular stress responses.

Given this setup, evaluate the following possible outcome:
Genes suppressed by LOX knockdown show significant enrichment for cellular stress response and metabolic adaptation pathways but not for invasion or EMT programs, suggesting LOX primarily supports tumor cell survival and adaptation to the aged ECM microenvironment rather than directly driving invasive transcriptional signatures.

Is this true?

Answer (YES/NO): NO